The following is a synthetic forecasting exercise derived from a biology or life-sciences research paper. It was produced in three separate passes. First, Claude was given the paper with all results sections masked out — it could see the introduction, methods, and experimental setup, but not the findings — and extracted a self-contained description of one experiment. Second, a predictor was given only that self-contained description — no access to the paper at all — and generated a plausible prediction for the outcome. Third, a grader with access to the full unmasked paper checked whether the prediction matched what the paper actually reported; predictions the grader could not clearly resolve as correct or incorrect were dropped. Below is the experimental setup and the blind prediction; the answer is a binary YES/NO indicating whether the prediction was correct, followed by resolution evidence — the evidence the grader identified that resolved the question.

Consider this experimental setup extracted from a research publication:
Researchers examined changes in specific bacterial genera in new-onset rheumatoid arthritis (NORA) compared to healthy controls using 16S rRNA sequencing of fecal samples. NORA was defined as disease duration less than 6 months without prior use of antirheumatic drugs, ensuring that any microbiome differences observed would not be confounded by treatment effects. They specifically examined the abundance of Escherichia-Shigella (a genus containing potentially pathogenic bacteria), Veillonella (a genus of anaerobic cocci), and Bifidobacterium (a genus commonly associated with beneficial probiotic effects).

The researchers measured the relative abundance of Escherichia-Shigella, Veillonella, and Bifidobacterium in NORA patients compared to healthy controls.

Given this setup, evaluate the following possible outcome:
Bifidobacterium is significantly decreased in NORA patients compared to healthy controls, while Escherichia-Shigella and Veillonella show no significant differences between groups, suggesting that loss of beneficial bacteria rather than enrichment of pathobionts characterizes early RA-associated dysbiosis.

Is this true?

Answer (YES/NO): NO